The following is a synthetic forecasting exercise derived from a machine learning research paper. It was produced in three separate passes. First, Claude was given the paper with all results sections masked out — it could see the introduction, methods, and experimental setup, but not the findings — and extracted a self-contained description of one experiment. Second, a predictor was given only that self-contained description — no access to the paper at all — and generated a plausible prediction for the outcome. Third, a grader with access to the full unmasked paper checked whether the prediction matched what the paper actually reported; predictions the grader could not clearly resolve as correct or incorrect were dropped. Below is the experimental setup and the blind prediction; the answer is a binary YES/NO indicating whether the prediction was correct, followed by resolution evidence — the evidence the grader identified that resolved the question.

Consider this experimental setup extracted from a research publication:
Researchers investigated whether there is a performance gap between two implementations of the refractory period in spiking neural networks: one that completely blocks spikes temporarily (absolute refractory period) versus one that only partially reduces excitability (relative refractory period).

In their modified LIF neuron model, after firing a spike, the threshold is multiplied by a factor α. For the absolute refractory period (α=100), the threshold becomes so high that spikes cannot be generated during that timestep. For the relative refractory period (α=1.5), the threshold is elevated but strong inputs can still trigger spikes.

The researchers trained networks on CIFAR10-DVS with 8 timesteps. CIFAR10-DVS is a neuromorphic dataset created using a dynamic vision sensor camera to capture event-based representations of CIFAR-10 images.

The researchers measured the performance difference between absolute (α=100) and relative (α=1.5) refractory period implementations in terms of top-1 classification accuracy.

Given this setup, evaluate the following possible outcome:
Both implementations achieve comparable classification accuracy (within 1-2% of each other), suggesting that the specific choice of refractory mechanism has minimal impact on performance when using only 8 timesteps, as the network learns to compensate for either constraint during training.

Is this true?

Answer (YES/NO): YES